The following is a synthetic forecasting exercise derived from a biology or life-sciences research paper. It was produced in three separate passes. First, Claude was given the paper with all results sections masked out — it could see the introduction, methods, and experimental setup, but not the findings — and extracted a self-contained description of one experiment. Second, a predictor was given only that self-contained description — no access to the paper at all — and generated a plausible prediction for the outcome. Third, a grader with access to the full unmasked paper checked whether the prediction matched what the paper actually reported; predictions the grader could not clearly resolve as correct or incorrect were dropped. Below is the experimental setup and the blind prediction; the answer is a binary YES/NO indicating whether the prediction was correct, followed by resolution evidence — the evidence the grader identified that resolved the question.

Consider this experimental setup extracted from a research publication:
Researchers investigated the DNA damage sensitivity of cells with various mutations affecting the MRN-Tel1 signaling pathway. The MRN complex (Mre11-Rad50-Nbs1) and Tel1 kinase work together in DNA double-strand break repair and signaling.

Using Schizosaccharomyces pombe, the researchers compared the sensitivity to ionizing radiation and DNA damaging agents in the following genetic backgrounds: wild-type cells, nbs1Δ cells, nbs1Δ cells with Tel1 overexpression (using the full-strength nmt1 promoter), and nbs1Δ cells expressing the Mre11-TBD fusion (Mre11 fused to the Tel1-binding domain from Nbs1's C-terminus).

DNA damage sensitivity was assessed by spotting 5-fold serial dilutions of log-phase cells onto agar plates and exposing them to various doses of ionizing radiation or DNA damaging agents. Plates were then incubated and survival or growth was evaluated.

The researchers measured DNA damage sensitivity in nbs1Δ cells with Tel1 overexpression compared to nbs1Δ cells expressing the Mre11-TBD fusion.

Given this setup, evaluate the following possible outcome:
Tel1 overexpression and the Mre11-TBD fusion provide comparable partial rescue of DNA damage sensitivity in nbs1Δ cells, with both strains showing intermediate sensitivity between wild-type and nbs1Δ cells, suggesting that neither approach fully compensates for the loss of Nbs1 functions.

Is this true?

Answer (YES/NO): NO